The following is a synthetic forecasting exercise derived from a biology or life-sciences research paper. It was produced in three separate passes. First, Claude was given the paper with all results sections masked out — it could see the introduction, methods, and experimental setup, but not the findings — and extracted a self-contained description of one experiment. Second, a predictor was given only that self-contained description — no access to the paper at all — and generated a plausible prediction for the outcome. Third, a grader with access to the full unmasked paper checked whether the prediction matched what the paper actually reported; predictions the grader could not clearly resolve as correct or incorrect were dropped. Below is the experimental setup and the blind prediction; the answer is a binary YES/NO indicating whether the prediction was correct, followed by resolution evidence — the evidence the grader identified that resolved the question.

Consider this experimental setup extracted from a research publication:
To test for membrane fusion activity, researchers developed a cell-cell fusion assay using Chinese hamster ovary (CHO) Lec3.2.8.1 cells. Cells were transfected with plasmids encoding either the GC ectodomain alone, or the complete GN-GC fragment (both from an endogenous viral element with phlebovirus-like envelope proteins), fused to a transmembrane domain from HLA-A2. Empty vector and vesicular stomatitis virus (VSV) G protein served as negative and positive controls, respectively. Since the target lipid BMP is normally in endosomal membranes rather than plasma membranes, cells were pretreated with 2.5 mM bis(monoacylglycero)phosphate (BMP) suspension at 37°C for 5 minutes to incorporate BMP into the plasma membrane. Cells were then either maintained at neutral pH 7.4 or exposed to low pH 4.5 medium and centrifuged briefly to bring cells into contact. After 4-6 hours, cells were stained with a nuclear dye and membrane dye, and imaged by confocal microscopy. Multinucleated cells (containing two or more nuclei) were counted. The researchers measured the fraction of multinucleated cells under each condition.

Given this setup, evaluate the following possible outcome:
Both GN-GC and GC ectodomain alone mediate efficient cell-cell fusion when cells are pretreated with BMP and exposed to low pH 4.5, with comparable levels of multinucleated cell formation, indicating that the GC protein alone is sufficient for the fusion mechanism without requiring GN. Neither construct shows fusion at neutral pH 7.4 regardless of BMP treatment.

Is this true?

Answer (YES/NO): NO